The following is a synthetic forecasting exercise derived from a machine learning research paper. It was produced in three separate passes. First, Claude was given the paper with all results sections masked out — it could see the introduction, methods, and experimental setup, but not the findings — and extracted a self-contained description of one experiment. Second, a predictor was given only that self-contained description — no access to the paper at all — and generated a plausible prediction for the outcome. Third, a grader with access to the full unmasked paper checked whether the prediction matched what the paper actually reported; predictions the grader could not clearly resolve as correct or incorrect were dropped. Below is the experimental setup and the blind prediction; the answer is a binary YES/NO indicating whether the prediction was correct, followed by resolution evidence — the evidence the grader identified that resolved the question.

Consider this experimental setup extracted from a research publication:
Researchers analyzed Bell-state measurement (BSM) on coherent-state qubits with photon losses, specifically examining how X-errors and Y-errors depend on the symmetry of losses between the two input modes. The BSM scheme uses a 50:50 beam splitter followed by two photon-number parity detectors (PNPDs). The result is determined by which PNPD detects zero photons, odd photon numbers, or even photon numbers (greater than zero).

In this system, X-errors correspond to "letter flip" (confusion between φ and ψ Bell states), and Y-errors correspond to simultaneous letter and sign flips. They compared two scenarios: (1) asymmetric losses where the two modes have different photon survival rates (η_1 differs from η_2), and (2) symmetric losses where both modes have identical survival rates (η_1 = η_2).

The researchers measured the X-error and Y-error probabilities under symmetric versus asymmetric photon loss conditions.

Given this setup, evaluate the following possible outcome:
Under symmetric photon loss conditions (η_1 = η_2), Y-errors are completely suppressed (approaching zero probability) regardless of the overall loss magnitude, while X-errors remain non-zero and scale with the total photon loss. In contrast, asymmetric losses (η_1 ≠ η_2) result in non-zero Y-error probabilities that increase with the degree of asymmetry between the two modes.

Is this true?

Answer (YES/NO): NO